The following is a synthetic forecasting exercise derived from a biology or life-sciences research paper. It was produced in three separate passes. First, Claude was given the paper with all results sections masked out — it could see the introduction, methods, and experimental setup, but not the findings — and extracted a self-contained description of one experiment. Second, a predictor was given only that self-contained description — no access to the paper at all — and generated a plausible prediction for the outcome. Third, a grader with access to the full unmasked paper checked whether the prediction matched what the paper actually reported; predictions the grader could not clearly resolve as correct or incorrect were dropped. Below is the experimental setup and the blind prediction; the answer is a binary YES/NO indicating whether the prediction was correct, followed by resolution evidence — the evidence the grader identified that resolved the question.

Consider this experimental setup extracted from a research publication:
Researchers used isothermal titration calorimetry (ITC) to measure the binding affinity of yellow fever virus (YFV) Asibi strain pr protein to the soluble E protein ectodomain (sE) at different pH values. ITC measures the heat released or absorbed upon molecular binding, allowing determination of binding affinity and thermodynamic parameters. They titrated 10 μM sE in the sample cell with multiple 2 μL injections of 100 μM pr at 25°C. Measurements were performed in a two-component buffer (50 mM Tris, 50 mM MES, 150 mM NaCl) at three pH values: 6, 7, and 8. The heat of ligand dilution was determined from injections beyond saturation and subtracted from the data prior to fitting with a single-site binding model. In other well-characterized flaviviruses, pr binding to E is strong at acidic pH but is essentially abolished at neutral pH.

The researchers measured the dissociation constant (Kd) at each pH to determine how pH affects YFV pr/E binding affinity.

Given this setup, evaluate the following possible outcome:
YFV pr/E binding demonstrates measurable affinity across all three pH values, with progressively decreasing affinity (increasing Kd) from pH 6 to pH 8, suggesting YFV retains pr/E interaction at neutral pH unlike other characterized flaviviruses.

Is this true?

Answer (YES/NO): YES